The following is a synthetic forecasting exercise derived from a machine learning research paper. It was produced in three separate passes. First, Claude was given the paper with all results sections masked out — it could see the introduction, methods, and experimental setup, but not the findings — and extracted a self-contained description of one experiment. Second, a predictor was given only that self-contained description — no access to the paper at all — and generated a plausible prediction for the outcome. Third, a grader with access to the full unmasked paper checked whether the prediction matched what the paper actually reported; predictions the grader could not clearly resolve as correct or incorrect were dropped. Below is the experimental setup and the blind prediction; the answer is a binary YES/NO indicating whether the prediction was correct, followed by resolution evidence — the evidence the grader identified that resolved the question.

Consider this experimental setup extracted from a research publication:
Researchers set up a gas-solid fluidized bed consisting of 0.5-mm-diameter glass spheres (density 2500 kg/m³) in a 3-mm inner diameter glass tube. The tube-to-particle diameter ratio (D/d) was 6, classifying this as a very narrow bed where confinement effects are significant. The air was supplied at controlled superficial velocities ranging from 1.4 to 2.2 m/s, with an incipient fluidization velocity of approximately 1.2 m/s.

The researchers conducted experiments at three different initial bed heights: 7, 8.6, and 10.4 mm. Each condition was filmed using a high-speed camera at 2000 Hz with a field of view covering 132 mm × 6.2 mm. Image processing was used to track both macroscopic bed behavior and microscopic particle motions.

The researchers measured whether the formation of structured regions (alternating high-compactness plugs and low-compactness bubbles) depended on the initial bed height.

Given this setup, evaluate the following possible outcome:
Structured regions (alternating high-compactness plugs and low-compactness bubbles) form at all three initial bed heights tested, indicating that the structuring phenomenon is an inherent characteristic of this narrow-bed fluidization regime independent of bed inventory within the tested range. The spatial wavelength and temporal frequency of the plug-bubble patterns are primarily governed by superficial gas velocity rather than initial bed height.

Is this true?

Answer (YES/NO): YES